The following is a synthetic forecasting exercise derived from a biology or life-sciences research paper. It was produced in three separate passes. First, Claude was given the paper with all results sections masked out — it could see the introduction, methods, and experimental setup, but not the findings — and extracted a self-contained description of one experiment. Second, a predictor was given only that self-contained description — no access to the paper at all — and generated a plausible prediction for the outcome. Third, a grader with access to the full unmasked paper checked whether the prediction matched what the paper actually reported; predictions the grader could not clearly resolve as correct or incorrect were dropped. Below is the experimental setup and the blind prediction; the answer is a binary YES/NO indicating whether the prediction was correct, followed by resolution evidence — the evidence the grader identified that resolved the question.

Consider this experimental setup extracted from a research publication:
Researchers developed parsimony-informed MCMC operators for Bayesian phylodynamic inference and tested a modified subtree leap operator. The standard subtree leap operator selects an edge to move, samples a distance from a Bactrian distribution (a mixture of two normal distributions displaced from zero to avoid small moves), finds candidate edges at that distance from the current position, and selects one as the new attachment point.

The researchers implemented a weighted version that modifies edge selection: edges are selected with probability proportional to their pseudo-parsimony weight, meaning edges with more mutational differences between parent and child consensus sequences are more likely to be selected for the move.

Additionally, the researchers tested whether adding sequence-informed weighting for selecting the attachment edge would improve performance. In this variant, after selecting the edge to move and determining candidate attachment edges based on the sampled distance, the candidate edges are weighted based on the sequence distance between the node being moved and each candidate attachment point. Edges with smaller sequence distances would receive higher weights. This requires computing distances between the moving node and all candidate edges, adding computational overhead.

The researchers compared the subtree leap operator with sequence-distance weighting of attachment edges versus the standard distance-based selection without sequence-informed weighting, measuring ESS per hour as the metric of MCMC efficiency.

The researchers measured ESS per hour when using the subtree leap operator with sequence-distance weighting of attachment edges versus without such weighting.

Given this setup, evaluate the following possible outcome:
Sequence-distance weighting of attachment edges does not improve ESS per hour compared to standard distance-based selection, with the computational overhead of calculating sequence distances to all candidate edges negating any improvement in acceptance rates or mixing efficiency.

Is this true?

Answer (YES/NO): YES